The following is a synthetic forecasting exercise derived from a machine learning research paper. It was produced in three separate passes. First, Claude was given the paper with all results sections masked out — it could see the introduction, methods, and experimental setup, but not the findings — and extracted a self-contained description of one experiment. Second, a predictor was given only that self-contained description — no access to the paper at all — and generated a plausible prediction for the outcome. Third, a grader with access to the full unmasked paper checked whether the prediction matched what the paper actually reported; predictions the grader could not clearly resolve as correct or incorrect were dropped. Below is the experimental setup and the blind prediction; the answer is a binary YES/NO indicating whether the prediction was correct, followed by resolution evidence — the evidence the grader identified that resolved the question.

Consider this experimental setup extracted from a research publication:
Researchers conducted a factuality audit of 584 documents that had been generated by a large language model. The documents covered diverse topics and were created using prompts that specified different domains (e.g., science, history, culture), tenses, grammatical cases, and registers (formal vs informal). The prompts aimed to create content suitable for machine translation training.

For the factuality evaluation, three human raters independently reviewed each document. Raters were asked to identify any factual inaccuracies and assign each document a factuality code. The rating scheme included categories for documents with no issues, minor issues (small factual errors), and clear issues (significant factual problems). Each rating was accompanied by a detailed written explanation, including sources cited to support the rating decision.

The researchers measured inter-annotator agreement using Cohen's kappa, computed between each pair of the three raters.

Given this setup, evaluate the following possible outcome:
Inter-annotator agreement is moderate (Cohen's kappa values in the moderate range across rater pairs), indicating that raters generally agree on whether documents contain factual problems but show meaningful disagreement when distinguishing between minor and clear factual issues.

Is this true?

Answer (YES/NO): NO